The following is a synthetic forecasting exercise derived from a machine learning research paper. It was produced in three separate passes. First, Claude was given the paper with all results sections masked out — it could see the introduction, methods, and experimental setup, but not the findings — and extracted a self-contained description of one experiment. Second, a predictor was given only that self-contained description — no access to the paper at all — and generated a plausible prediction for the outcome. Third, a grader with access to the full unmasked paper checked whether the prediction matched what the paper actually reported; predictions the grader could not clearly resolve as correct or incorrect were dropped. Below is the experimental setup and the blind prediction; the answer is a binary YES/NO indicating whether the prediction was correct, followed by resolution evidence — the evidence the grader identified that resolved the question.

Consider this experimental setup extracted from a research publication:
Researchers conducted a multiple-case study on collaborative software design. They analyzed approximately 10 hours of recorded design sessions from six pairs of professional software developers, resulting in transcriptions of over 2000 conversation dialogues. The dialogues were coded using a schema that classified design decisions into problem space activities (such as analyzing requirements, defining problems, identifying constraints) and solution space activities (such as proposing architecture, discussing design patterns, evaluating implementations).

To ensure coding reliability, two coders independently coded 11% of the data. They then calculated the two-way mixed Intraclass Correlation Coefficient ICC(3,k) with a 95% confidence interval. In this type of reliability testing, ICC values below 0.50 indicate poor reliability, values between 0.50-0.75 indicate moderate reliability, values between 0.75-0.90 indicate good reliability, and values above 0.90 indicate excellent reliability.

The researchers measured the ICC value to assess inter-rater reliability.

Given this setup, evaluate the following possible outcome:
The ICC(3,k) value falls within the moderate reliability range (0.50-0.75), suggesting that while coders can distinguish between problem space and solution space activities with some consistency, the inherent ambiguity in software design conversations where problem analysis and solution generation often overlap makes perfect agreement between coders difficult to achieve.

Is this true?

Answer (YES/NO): NO